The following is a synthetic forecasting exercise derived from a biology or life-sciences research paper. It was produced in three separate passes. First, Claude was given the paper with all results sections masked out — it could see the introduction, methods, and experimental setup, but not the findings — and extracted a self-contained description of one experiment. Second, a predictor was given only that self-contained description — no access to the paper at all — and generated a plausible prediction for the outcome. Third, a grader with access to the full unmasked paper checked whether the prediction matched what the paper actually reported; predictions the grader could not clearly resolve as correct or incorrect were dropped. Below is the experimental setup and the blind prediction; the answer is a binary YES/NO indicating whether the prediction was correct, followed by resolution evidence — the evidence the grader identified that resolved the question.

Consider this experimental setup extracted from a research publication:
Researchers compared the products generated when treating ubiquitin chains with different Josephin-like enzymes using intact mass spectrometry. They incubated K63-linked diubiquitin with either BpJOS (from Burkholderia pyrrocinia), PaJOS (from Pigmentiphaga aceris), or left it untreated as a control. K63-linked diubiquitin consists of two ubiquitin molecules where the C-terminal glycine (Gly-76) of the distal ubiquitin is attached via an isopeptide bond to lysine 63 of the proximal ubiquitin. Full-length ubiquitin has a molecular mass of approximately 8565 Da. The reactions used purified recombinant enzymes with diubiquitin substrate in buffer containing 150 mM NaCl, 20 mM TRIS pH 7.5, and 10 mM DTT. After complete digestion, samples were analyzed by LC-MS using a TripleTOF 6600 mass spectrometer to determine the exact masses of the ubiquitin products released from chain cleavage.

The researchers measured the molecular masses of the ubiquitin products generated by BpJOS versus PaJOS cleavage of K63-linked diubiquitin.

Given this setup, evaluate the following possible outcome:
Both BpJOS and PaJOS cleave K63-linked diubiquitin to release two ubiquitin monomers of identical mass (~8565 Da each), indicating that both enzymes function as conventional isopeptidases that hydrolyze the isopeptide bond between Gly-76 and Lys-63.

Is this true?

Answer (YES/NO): NO